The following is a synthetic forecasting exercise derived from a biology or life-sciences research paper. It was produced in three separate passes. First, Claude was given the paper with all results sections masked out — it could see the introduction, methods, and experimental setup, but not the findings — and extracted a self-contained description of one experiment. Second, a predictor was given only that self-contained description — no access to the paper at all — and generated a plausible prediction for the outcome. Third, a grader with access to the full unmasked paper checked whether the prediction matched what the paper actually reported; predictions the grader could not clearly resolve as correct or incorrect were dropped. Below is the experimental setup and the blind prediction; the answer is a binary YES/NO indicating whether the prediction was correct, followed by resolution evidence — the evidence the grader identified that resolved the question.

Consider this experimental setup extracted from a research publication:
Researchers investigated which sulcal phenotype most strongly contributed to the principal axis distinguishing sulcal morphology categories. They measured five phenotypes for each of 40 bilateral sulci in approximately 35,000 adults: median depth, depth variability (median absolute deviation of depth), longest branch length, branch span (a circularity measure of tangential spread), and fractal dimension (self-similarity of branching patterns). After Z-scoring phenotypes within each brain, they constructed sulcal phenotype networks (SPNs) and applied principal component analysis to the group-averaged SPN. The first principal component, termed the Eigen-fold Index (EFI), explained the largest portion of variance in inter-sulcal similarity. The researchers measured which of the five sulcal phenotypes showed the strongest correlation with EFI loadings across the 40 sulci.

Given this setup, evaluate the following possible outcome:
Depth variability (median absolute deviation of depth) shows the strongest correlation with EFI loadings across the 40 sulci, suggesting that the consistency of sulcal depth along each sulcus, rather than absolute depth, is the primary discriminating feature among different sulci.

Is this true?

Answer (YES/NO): NO